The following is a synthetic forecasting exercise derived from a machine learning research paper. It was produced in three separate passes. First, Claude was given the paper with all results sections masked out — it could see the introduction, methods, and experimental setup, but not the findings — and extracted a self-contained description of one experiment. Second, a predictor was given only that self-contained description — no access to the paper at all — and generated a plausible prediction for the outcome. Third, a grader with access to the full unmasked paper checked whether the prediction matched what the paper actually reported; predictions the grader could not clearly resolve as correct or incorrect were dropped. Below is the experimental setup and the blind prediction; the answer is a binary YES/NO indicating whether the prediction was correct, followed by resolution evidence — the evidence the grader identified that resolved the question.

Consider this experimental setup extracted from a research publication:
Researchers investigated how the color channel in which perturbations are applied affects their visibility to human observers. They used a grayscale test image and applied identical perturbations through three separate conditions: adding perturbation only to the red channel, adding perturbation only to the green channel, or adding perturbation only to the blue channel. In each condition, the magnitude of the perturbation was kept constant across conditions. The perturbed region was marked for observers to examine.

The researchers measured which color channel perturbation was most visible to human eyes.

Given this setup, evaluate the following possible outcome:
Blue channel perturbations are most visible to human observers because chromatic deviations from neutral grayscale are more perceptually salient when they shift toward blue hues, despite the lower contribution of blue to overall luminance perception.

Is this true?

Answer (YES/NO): NO